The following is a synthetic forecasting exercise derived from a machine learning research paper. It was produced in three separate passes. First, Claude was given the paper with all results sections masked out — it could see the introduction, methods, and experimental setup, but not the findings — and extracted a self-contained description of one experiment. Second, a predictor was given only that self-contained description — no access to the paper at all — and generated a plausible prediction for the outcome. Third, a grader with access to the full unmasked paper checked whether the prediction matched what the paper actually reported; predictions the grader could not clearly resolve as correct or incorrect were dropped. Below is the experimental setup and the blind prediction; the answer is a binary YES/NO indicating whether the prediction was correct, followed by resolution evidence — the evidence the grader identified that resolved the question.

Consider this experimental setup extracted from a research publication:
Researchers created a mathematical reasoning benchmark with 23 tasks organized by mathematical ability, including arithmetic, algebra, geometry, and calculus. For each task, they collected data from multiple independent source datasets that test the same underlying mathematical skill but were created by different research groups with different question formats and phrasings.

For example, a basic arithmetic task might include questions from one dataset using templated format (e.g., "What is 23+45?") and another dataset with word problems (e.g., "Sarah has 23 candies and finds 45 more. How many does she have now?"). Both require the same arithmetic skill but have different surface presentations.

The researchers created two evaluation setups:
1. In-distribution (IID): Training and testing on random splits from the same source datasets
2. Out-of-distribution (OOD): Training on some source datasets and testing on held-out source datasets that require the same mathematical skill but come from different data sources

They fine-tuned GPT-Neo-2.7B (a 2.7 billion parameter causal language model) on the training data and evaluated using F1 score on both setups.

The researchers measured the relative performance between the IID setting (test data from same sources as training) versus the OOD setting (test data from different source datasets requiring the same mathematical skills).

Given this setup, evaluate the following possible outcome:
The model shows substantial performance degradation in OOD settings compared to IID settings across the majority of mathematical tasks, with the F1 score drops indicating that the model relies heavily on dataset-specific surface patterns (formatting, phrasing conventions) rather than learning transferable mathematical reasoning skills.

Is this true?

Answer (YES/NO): NO